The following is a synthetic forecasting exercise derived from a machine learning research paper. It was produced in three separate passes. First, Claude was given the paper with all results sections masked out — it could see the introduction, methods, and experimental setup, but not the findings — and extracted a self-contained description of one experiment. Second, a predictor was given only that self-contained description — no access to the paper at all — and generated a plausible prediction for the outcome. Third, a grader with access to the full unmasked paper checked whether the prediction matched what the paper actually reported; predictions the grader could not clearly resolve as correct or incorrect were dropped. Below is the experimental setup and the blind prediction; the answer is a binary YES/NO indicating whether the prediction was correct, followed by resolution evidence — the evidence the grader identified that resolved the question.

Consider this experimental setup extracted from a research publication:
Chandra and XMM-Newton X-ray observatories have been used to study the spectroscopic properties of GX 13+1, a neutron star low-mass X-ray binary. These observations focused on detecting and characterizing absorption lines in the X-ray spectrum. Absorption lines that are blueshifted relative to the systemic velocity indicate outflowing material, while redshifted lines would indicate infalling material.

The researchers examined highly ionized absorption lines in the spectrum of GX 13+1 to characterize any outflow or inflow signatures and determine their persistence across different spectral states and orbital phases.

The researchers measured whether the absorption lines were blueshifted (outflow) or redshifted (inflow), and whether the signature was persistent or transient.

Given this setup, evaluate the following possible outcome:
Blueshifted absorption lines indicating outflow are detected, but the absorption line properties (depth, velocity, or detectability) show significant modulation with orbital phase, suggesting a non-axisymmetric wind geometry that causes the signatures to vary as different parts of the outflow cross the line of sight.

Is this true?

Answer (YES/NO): NO